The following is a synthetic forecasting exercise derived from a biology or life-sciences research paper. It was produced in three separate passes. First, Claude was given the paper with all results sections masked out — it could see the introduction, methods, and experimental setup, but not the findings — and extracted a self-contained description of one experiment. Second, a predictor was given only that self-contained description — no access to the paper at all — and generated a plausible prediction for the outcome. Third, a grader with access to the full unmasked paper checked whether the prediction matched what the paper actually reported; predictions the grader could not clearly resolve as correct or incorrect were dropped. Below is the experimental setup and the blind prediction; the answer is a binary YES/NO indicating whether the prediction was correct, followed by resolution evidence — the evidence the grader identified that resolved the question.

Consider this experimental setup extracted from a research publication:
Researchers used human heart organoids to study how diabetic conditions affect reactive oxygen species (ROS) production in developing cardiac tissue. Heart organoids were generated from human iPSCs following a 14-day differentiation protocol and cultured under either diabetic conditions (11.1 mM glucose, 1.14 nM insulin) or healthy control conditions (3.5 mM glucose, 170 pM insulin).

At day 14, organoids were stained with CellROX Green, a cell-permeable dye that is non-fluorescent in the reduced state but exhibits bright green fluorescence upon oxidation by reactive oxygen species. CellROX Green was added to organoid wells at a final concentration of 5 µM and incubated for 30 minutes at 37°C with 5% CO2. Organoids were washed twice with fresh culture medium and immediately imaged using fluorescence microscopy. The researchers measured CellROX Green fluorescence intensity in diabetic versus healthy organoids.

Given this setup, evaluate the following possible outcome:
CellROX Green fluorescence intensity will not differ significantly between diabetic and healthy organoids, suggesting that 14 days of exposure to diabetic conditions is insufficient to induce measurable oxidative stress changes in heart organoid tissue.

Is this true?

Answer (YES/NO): NO